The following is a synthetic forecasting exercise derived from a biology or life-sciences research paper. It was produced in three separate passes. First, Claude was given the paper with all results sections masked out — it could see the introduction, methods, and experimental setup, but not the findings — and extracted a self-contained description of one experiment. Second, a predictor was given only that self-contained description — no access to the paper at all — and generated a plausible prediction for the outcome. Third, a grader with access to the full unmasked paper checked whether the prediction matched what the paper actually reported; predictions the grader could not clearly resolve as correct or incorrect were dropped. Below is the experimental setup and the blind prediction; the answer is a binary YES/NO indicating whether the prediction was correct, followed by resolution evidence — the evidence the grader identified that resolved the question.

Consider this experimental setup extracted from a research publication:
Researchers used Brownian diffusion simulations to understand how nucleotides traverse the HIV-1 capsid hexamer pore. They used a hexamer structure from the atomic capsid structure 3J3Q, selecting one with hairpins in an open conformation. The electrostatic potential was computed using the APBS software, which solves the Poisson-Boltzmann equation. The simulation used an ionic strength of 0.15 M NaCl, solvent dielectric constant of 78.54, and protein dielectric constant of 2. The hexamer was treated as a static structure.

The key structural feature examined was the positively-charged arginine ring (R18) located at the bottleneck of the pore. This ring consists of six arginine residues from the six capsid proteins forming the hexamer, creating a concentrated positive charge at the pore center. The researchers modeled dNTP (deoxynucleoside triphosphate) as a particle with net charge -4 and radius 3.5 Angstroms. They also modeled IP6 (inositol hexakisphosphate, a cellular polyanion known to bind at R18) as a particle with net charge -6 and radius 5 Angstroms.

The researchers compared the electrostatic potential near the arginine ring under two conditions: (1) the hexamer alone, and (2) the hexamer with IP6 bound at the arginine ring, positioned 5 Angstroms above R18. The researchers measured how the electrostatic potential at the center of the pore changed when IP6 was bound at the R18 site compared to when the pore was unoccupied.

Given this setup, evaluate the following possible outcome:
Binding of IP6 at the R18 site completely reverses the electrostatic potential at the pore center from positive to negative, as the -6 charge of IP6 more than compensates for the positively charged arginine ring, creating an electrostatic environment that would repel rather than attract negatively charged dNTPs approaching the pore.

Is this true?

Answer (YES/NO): NO